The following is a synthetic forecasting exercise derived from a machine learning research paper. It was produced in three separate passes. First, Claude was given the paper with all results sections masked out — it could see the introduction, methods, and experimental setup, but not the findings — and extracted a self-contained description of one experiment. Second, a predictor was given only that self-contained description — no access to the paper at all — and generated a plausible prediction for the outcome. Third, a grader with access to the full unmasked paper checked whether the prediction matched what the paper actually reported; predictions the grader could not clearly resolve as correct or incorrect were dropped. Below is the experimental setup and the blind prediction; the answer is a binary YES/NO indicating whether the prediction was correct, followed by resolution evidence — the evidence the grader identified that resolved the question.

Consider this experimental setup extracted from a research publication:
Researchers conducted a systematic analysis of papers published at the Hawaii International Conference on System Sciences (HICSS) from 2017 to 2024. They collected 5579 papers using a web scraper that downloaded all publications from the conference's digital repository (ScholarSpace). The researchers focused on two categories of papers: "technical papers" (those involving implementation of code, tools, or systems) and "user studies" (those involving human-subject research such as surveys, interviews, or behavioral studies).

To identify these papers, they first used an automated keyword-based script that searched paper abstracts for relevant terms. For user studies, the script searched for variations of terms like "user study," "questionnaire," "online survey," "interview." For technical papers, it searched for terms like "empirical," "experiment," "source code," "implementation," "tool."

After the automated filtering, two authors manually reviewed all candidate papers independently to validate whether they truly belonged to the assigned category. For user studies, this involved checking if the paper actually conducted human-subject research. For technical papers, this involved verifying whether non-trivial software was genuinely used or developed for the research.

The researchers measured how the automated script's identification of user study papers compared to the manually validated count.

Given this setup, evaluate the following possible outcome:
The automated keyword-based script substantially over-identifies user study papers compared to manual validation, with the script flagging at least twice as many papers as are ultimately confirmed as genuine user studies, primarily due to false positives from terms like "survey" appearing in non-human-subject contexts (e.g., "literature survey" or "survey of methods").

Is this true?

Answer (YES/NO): NO